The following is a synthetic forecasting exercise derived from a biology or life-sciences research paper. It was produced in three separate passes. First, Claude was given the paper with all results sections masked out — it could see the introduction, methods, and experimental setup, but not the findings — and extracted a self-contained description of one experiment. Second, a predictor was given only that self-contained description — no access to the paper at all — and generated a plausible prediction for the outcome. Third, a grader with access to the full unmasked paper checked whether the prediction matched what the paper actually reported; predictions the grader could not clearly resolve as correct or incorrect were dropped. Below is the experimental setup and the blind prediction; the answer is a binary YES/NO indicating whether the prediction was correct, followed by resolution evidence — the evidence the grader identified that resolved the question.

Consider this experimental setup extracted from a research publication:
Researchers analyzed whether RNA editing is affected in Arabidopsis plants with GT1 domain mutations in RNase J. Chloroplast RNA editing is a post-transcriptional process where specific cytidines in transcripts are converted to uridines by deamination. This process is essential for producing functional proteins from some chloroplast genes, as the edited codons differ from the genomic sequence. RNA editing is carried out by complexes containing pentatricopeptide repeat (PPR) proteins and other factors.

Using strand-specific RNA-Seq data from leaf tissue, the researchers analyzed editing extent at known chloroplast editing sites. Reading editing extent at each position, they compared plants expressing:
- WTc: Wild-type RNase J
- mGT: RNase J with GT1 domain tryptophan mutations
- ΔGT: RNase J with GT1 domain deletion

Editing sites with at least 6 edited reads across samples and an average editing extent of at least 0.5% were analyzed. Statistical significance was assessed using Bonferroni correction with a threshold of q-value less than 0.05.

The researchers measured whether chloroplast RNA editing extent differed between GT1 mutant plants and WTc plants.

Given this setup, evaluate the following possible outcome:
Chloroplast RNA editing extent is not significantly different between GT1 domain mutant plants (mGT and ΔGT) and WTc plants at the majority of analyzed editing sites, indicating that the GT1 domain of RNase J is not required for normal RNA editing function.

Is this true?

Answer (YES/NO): YES